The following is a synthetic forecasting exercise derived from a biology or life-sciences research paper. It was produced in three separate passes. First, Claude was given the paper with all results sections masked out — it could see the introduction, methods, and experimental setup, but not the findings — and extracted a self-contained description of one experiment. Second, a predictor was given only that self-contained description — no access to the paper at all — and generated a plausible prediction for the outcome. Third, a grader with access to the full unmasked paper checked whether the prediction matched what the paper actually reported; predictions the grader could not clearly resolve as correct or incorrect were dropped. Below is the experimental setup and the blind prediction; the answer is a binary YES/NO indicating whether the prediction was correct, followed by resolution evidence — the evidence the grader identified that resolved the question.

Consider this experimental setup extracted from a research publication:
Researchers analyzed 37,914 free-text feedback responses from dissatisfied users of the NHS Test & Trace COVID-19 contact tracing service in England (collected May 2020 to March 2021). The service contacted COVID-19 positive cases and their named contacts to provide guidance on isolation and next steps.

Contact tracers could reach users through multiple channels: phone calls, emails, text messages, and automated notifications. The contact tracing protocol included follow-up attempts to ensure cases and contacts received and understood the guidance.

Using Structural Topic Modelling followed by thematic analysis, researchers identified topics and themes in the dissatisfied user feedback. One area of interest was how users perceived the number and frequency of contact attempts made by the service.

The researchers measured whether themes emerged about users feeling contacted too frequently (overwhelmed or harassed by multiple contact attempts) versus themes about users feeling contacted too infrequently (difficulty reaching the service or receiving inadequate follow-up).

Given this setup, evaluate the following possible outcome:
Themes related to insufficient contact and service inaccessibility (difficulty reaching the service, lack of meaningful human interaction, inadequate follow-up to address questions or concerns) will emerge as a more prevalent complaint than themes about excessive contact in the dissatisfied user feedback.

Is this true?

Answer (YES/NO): NO